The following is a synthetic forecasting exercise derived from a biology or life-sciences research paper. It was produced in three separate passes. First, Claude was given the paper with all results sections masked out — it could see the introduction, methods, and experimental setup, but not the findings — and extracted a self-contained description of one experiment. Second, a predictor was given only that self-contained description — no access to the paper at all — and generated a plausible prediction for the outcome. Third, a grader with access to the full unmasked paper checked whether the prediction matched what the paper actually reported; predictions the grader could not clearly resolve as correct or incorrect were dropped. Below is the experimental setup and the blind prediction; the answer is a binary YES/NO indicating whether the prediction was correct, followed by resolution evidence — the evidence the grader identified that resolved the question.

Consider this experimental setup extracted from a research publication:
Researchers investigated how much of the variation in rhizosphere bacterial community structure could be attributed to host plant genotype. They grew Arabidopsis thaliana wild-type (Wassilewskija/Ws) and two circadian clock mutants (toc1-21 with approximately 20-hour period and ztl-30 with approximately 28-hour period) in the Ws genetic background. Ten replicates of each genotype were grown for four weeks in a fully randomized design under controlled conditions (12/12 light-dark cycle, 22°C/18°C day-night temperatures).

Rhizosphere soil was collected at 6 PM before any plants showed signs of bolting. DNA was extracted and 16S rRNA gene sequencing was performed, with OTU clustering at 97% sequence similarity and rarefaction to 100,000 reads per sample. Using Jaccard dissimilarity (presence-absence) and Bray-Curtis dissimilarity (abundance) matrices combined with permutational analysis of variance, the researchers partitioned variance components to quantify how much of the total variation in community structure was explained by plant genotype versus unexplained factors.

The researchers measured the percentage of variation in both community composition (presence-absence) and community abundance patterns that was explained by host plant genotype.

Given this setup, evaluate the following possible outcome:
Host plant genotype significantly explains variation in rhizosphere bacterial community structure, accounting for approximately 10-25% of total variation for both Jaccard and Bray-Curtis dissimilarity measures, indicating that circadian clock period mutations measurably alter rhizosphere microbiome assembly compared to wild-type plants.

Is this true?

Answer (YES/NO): YES